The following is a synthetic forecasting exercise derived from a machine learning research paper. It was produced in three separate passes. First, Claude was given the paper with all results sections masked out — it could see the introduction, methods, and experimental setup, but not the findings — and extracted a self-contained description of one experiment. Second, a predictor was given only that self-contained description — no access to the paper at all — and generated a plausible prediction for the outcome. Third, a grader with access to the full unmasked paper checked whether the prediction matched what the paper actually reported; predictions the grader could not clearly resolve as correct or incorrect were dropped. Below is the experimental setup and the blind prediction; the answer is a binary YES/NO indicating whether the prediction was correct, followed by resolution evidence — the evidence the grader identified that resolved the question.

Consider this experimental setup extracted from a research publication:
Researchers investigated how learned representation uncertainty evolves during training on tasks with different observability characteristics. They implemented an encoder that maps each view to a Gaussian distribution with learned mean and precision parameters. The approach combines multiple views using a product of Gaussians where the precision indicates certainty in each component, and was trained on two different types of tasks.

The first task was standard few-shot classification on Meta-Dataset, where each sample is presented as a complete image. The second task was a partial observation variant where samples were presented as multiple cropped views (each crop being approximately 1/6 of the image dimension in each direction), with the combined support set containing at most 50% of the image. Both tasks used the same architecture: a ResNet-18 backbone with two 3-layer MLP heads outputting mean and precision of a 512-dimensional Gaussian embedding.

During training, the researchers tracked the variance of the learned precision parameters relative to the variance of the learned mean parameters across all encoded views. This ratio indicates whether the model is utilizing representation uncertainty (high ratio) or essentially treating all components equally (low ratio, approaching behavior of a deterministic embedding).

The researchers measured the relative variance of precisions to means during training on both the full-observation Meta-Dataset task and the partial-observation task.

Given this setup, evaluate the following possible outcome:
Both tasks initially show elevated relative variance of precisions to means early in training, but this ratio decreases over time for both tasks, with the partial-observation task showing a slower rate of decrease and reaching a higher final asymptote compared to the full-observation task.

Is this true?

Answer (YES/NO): NO